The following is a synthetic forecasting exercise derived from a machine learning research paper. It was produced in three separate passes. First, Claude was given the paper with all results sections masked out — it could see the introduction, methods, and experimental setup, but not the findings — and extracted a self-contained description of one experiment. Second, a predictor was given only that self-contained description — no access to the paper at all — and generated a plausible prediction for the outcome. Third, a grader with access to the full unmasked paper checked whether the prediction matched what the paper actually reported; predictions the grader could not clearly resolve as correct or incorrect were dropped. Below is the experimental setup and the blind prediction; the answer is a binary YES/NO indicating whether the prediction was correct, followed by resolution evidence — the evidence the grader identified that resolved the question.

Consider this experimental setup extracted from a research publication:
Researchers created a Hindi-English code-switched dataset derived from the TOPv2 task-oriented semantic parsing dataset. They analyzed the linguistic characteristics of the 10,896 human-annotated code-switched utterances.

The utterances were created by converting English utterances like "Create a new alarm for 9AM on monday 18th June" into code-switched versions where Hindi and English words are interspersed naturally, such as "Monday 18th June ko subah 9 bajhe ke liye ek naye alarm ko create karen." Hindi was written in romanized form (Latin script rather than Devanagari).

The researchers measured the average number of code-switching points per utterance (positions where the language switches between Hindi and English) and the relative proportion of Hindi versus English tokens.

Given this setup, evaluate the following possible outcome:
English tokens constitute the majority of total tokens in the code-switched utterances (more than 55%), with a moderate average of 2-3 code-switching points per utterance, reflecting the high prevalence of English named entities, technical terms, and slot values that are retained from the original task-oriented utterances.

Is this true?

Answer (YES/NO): NO